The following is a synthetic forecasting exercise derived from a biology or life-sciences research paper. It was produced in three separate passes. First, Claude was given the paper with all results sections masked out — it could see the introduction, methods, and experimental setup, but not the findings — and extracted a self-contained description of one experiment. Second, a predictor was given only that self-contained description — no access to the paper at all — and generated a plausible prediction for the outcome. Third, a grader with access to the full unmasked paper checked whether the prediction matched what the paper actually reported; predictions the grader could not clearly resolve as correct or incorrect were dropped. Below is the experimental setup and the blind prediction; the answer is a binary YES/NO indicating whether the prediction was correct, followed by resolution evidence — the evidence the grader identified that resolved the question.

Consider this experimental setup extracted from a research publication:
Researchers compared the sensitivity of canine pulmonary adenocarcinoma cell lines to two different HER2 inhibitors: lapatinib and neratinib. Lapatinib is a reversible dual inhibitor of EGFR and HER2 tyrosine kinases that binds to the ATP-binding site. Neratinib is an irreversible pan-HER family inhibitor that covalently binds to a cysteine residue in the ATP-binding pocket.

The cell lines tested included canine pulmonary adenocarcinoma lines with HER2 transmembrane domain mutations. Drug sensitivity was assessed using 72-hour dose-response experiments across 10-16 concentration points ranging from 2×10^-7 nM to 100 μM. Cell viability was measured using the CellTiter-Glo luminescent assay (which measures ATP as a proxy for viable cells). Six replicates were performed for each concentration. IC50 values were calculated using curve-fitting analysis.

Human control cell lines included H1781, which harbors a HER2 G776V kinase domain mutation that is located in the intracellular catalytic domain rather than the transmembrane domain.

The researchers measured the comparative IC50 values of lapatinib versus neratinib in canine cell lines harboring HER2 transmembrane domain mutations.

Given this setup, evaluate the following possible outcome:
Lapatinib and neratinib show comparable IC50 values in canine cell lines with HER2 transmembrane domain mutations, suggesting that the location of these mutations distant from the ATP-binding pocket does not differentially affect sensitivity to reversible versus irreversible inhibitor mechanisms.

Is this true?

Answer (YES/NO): NO